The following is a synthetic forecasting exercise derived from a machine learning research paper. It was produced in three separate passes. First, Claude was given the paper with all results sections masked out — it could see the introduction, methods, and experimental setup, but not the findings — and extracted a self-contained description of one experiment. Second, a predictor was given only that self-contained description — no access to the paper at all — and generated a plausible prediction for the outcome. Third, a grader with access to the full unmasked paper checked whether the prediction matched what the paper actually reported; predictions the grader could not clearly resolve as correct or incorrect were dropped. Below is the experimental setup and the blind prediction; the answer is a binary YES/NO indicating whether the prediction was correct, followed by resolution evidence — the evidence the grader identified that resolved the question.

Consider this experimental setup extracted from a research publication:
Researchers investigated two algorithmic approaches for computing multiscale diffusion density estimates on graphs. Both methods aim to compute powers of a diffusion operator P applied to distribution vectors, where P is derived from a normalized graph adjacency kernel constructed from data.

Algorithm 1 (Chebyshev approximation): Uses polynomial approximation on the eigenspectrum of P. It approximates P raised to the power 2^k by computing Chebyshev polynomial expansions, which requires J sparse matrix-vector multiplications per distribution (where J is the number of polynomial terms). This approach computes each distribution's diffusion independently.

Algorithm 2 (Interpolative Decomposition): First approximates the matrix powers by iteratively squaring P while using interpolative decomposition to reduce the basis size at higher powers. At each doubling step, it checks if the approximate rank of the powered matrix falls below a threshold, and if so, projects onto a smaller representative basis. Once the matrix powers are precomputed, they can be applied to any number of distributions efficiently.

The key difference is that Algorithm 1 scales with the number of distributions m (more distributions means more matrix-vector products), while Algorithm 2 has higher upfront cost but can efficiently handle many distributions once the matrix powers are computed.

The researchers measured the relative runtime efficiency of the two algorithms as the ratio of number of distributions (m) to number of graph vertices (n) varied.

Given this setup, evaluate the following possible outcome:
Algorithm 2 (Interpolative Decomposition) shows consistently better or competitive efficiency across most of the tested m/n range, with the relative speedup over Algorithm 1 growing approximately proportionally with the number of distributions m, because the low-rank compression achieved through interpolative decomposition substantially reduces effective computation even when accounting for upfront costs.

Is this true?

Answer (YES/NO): NO